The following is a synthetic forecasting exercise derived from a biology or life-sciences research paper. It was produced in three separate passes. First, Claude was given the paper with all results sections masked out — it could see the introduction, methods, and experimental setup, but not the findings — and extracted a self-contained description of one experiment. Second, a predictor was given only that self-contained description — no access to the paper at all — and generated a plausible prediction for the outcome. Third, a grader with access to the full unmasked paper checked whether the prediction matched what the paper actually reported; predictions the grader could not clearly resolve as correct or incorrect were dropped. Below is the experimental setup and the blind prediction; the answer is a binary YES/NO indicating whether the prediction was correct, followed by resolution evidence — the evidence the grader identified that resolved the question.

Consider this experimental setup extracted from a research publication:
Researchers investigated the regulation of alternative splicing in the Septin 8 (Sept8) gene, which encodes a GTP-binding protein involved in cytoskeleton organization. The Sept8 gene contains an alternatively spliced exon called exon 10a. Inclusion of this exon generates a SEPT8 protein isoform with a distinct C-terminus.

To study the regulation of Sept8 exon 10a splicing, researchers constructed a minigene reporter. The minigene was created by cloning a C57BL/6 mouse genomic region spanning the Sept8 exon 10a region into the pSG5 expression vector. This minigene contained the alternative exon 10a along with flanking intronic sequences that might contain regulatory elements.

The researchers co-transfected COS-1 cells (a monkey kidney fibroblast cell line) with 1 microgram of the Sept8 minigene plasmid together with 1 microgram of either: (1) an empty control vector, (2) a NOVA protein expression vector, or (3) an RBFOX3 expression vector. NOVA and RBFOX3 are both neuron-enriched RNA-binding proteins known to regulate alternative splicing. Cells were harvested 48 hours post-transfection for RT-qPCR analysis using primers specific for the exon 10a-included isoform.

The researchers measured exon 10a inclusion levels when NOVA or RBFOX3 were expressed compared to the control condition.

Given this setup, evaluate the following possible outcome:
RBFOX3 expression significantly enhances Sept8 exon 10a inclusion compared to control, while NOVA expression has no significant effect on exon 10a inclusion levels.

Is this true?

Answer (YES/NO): NO